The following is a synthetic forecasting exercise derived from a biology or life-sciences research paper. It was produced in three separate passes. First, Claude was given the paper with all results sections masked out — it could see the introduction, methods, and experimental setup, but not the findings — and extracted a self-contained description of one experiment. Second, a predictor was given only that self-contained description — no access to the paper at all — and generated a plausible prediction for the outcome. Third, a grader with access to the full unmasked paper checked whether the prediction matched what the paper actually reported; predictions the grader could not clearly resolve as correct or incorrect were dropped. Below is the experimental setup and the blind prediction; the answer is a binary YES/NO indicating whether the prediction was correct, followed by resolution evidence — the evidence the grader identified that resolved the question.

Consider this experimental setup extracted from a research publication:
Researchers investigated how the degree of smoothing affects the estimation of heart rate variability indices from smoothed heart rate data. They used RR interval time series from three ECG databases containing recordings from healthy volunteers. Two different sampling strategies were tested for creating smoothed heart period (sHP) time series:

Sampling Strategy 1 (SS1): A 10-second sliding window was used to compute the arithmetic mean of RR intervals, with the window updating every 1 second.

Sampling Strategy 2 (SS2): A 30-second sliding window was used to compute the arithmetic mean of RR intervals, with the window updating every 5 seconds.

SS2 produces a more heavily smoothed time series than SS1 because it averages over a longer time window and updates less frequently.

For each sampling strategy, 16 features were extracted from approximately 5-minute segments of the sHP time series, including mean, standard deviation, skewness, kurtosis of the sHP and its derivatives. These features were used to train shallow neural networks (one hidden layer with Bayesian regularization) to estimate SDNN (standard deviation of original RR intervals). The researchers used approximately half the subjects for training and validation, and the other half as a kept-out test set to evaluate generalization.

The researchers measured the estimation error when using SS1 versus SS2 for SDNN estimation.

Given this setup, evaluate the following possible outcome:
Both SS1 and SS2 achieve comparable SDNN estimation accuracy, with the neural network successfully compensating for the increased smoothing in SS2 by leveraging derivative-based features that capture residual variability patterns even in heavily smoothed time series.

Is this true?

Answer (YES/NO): NO